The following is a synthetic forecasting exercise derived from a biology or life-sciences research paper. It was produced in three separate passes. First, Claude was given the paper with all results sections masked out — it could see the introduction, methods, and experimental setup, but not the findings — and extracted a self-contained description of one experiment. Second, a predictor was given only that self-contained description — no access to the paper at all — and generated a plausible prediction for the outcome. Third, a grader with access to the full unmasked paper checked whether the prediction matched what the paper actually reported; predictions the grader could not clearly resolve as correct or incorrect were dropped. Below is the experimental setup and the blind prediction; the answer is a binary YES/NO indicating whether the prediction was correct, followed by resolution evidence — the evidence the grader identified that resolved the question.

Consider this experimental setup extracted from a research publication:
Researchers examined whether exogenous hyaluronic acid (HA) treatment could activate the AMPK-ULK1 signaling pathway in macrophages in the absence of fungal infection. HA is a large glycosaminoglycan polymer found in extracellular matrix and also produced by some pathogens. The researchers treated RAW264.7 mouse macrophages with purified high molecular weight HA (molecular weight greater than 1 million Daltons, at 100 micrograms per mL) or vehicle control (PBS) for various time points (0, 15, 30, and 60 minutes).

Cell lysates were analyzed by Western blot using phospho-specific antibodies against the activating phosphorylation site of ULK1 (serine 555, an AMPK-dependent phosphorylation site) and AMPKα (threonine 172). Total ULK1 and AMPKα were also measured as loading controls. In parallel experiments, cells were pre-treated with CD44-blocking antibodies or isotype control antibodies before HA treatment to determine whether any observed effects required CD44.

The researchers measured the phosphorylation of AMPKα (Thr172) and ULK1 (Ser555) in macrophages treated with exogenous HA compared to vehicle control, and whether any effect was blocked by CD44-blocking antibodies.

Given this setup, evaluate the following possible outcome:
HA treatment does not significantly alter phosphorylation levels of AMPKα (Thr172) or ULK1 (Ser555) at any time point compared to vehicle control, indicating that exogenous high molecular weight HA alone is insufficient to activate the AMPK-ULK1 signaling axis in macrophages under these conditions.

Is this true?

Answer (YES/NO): NO